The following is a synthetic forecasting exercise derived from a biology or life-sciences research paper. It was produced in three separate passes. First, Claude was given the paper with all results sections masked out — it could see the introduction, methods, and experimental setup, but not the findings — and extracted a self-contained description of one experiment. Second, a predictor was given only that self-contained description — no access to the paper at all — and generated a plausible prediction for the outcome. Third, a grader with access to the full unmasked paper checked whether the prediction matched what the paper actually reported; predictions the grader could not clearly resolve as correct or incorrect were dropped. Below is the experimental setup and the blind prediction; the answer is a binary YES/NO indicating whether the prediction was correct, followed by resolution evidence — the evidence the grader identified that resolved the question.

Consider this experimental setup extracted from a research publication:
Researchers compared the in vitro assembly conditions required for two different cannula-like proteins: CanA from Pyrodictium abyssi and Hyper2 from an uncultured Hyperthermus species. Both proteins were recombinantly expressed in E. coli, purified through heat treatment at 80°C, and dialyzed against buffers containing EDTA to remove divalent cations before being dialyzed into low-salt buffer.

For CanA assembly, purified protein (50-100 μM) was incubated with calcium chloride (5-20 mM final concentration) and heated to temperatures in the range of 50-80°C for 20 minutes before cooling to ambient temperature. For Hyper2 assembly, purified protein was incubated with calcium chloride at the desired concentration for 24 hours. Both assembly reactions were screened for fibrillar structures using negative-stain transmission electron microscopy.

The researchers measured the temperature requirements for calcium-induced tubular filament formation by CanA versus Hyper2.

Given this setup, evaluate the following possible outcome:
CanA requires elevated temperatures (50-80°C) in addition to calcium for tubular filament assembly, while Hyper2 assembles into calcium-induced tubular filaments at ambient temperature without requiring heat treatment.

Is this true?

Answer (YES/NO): YES